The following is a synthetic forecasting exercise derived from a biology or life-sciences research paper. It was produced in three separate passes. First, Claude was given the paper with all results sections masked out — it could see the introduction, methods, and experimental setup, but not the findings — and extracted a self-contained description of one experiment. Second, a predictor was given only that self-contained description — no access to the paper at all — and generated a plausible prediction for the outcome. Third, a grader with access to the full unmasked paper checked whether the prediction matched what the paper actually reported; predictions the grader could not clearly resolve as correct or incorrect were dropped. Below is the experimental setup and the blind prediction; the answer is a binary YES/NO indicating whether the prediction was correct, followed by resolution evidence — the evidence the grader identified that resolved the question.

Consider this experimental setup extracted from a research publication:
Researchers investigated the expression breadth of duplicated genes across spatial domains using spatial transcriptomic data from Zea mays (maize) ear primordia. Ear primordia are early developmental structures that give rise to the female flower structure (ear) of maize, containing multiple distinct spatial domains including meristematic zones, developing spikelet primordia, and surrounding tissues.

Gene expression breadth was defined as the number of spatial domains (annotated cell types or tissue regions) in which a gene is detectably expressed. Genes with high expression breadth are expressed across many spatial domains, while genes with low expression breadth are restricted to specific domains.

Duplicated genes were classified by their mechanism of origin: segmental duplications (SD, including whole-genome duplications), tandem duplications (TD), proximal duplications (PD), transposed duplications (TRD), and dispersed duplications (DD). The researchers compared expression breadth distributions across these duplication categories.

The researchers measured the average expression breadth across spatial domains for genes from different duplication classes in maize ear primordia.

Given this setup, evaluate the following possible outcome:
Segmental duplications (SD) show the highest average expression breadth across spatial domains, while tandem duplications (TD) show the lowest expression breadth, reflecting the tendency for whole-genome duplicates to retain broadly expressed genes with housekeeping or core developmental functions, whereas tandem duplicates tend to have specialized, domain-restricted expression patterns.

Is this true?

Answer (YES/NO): NO